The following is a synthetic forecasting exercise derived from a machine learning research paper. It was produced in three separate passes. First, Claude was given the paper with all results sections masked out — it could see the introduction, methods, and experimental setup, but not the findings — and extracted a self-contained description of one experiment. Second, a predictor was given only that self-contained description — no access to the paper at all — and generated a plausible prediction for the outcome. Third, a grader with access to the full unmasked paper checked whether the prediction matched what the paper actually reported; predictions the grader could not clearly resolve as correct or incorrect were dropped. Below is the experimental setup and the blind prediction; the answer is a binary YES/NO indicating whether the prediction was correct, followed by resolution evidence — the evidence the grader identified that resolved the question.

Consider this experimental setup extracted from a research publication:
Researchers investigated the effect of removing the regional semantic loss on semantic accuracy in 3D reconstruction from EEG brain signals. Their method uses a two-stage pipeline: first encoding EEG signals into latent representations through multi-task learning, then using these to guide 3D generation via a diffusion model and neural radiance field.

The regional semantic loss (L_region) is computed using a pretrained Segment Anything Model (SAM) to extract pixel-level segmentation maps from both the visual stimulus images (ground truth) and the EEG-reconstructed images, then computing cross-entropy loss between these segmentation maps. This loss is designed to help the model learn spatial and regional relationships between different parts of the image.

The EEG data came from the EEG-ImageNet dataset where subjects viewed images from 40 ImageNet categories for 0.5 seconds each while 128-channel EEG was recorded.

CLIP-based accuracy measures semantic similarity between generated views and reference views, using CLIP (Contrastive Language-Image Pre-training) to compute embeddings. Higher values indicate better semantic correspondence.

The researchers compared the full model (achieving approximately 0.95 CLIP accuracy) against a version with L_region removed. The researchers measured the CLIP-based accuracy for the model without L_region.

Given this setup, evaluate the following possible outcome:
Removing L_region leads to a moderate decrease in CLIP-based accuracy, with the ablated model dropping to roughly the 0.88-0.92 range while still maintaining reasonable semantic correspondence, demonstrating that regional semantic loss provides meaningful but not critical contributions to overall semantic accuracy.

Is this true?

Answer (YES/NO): NO